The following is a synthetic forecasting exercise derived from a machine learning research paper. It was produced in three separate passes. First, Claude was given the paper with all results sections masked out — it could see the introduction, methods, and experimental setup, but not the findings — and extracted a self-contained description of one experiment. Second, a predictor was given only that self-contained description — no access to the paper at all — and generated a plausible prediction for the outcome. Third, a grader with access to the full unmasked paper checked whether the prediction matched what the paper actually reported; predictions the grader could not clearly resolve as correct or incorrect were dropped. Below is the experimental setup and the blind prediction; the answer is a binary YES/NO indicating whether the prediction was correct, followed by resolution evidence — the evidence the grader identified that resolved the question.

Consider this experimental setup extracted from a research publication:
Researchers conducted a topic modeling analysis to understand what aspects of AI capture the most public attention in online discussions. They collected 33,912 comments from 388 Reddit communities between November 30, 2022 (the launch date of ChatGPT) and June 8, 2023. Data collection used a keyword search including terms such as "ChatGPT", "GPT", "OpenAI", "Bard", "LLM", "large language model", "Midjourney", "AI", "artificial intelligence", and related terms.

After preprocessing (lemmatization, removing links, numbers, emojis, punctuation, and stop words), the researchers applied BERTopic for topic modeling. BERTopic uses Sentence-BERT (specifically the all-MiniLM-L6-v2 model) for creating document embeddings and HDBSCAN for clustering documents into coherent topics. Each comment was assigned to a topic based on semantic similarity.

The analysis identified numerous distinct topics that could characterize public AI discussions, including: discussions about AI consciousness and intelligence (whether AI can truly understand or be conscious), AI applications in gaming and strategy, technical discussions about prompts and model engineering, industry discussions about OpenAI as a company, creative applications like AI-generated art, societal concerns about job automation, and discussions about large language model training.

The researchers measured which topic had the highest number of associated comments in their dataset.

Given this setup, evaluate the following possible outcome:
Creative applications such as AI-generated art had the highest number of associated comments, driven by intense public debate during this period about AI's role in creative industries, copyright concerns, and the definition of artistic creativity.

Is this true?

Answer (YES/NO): NO